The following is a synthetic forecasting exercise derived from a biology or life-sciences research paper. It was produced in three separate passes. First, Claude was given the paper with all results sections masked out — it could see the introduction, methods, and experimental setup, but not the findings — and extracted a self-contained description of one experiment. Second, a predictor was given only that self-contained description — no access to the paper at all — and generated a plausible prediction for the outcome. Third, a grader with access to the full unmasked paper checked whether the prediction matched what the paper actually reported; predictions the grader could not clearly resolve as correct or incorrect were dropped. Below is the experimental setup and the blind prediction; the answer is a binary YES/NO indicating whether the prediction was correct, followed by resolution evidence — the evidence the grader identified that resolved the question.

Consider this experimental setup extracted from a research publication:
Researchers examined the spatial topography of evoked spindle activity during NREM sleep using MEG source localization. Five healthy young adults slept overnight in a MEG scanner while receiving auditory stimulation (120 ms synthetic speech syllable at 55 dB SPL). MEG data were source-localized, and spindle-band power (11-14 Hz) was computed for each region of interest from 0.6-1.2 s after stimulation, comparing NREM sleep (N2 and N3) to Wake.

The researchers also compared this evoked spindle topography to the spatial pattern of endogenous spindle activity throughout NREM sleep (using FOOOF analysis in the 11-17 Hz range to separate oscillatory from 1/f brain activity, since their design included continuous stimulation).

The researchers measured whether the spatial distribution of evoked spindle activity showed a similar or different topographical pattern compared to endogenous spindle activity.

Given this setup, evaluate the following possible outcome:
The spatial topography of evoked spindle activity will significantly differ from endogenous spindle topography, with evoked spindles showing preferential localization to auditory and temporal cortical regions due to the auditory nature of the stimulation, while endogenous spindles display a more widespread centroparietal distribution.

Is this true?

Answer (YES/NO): NO